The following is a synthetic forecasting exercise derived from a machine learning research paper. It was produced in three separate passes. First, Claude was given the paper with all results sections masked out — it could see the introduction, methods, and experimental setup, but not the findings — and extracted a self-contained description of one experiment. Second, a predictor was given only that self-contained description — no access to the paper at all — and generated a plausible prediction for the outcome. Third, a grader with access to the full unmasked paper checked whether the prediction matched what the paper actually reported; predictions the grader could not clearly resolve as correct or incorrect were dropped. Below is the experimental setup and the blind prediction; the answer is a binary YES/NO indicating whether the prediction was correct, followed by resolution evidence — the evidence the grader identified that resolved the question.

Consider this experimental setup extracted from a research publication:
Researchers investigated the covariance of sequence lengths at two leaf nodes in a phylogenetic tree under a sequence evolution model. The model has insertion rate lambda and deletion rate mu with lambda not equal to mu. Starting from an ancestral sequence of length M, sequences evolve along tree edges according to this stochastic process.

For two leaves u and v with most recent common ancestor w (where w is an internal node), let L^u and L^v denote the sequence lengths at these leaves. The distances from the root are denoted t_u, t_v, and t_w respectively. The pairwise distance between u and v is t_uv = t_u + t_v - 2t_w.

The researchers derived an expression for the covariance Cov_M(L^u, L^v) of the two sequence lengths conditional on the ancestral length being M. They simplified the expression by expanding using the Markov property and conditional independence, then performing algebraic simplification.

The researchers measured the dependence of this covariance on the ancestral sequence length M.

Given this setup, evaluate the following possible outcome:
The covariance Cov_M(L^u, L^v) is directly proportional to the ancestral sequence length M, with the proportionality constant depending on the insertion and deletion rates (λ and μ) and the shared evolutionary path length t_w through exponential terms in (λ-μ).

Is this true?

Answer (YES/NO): NO